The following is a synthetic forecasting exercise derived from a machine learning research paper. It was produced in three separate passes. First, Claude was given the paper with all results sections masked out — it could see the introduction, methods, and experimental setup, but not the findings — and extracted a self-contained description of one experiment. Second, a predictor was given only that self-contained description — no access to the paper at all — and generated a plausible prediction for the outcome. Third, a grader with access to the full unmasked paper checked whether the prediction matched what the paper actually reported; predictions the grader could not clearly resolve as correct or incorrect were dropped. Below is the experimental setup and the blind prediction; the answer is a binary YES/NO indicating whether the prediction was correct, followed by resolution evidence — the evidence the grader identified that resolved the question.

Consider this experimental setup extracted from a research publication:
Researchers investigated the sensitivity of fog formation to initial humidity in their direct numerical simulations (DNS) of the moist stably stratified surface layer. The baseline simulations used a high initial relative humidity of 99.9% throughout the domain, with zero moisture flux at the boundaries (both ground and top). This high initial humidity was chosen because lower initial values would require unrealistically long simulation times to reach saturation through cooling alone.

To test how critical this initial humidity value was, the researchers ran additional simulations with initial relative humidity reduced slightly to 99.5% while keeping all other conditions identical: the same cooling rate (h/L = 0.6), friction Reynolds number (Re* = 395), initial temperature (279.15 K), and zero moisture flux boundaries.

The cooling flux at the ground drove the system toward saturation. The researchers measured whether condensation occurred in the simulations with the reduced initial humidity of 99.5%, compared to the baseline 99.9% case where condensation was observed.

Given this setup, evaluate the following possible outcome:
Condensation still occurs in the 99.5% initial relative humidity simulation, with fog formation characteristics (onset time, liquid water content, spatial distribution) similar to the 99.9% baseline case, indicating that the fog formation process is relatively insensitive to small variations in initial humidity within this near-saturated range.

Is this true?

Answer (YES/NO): NO